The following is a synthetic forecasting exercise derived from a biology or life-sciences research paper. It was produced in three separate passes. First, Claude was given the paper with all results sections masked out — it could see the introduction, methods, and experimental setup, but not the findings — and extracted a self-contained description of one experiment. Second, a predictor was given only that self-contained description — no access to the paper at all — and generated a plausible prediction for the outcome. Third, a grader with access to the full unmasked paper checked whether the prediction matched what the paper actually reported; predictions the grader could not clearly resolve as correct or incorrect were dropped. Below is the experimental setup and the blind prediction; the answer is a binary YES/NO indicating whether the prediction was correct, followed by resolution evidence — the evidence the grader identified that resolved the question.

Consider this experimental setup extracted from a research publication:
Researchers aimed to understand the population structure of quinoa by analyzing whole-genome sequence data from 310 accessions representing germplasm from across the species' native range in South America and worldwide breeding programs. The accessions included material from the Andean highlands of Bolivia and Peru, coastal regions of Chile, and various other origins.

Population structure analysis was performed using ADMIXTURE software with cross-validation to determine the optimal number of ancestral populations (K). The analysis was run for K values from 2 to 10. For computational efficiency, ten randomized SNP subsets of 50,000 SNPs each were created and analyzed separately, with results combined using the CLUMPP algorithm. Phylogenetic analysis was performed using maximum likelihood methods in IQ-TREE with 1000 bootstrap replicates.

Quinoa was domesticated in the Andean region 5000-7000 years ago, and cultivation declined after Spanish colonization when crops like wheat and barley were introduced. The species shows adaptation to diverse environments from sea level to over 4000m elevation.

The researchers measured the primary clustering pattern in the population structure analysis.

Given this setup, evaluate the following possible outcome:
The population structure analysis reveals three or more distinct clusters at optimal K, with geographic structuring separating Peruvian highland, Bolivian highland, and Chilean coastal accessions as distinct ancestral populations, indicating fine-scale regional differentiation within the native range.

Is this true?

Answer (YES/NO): NO